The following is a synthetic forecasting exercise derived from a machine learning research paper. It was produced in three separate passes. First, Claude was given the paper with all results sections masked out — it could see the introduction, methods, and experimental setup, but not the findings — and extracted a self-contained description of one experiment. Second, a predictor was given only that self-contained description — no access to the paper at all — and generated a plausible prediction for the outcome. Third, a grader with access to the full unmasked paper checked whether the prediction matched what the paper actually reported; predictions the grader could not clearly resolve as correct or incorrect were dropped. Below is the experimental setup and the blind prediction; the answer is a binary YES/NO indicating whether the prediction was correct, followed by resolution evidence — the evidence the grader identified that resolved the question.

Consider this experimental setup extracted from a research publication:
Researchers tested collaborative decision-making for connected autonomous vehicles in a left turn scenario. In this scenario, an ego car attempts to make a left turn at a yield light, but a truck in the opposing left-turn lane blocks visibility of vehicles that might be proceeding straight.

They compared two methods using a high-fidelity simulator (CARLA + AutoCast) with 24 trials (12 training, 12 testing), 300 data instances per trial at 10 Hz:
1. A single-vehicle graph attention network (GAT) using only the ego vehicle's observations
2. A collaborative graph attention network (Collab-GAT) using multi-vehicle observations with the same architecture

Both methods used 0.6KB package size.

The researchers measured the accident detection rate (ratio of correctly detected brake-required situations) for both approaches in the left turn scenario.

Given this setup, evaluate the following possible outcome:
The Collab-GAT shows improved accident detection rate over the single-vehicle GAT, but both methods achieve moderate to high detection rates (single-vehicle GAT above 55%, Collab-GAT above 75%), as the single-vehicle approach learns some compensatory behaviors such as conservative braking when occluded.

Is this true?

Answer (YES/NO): NO